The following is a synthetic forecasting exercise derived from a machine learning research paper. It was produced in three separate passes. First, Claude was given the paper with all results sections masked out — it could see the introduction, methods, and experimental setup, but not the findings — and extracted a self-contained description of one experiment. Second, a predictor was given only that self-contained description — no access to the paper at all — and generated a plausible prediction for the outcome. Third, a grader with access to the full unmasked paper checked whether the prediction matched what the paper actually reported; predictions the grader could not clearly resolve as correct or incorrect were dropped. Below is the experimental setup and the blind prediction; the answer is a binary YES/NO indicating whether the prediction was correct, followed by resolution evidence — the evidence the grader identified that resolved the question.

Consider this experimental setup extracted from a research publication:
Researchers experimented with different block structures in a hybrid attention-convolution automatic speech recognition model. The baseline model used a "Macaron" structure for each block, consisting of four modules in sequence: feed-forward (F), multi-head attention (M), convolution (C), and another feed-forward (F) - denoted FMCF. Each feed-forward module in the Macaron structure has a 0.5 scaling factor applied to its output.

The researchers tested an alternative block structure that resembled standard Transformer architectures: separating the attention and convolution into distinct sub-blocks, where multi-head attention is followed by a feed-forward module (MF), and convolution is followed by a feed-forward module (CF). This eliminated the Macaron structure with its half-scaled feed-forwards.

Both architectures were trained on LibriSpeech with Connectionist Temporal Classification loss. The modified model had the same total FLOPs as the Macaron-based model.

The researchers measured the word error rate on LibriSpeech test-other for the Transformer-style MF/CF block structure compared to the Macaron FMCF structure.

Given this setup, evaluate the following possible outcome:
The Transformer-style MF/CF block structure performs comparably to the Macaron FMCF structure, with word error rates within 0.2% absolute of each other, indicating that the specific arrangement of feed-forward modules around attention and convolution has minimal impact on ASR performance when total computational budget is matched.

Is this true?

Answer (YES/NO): NO